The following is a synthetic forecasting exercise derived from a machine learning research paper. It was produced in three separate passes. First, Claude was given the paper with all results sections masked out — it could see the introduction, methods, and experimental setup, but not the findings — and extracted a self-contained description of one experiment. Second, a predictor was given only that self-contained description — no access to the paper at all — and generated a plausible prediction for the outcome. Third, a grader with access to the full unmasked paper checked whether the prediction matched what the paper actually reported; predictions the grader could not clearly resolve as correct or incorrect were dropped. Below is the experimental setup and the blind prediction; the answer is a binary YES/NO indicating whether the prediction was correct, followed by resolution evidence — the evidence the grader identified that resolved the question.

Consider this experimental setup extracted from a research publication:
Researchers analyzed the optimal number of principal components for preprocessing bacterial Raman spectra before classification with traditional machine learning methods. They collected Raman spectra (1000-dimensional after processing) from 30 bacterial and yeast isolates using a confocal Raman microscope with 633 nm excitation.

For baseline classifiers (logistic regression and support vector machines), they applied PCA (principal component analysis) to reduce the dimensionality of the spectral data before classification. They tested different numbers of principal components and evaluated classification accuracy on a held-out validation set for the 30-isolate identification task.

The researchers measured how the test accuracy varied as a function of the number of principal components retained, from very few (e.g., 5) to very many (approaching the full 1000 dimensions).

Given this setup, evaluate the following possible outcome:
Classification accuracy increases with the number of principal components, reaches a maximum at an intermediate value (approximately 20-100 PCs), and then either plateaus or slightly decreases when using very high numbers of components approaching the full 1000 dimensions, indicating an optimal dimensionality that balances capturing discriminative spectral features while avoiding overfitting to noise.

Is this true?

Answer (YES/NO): YES